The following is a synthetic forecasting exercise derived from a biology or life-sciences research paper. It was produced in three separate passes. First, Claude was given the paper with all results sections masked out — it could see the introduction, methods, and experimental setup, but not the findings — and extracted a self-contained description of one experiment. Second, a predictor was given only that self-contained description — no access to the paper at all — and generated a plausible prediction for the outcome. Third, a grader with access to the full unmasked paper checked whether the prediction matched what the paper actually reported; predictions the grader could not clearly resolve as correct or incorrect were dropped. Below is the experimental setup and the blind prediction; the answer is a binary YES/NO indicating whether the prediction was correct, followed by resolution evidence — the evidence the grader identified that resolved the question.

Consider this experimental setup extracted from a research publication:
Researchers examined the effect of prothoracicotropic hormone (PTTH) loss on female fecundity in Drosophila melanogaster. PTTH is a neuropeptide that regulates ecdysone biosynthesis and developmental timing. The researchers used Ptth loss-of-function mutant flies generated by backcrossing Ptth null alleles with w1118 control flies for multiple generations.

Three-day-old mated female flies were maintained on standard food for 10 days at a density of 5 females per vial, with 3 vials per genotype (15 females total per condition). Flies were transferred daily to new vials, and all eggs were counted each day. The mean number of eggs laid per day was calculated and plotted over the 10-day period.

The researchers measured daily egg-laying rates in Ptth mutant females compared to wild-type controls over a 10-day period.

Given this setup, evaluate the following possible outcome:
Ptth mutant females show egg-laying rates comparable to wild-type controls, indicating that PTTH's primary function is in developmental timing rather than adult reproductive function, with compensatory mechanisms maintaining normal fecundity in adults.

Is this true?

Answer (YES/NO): NO